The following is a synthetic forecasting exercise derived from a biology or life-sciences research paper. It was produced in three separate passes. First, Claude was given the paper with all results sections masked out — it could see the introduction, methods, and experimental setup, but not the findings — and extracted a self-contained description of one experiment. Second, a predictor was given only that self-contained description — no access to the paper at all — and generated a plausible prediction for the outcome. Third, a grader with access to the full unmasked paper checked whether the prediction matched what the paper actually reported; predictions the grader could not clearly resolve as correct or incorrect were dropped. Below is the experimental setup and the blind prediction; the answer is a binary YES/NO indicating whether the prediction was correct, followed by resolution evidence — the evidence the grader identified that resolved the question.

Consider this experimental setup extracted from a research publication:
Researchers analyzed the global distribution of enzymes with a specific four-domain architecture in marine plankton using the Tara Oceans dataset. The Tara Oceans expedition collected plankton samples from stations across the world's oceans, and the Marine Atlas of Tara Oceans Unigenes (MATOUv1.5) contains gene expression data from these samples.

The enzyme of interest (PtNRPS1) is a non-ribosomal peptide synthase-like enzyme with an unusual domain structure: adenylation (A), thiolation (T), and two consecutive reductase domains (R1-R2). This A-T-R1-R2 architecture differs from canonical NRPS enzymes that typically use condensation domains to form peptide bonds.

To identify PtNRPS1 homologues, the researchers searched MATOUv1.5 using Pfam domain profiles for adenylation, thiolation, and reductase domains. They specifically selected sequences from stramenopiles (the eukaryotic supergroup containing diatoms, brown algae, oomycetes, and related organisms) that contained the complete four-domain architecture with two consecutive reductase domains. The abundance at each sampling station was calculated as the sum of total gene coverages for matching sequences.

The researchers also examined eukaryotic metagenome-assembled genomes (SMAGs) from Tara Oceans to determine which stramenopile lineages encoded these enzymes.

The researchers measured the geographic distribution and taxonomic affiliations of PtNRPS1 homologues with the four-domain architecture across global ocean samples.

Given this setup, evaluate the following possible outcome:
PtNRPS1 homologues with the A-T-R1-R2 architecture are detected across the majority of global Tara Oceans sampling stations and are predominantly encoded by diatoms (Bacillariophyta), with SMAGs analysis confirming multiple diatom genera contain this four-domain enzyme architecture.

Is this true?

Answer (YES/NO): NO